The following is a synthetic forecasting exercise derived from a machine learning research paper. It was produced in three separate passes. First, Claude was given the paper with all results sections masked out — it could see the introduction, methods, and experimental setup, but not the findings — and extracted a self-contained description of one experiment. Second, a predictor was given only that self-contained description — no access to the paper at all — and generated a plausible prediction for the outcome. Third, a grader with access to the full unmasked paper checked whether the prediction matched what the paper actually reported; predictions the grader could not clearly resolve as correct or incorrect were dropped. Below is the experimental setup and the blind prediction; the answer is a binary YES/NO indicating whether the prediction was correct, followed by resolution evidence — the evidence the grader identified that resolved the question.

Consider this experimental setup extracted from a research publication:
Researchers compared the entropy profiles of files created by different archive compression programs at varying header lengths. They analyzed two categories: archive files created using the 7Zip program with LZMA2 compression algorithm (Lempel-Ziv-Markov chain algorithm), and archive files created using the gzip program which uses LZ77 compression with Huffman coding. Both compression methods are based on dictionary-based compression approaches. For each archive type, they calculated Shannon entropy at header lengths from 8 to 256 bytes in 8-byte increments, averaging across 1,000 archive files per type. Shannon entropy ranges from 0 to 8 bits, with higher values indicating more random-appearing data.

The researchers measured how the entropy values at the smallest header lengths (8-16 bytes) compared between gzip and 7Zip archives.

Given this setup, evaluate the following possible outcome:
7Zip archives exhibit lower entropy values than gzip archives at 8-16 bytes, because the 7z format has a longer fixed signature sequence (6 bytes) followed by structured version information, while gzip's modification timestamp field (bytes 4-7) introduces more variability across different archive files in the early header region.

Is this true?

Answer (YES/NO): NO